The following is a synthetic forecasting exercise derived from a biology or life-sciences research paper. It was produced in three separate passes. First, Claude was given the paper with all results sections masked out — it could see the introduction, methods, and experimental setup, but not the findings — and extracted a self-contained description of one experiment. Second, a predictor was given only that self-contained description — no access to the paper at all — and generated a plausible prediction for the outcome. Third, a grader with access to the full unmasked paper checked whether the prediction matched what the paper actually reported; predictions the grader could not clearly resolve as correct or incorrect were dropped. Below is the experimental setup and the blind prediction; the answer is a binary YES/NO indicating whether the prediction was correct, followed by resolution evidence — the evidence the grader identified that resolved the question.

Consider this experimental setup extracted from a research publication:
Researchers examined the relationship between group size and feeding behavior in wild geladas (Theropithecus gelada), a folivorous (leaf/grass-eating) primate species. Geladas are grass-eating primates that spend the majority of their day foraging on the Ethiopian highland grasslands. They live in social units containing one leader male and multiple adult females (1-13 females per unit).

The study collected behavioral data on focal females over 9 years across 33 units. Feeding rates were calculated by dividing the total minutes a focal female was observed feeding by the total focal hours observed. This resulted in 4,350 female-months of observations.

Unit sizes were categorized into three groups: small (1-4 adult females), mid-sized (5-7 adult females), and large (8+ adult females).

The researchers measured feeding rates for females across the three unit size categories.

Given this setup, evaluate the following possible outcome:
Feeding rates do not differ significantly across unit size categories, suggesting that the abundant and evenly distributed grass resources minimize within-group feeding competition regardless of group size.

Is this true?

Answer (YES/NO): NO